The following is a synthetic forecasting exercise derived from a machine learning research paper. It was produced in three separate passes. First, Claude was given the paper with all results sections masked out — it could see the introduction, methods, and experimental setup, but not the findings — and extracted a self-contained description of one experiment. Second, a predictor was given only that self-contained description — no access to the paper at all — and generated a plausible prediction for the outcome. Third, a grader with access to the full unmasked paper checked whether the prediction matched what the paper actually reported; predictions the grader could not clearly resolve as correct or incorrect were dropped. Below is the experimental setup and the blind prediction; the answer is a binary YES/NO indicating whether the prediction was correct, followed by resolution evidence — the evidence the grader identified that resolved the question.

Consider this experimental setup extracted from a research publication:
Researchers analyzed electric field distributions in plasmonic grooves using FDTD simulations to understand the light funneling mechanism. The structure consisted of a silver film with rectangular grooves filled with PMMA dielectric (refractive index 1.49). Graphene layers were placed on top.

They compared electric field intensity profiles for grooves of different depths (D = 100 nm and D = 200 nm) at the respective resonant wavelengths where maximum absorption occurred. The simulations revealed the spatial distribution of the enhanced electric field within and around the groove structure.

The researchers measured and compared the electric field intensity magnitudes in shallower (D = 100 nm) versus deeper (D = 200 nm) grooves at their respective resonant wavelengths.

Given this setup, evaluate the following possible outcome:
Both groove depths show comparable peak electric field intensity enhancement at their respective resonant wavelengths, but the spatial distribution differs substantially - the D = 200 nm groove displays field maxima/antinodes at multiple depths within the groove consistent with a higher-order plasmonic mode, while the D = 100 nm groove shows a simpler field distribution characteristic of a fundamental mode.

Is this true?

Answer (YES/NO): NO